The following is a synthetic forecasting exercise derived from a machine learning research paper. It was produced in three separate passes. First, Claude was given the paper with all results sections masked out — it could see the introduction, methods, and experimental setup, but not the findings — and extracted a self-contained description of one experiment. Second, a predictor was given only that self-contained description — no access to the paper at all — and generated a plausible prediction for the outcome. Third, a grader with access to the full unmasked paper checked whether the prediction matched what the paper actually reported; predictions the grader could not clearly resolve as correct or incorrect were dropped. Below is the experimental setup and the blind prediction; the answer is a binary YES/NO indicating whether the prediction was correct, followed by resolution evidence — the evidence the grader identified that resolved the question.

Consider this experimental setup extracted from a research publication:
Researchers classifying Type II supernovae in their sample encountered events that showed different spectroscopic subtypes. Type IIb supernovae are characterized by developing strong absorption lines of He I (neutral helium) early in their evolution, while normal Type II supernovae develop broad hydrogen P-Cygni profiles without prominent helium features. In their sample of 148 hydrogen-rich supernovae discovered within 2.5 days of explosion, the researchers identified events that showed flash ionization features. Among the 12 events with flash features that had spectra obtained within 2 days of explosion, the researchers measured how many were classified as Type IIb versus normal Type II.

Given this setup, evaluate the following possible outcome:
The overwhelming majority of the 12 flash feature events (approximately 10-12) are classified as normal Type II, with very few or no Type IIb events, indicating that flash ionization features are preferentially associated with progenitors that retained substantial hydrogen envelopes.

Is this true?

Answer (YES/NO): YES